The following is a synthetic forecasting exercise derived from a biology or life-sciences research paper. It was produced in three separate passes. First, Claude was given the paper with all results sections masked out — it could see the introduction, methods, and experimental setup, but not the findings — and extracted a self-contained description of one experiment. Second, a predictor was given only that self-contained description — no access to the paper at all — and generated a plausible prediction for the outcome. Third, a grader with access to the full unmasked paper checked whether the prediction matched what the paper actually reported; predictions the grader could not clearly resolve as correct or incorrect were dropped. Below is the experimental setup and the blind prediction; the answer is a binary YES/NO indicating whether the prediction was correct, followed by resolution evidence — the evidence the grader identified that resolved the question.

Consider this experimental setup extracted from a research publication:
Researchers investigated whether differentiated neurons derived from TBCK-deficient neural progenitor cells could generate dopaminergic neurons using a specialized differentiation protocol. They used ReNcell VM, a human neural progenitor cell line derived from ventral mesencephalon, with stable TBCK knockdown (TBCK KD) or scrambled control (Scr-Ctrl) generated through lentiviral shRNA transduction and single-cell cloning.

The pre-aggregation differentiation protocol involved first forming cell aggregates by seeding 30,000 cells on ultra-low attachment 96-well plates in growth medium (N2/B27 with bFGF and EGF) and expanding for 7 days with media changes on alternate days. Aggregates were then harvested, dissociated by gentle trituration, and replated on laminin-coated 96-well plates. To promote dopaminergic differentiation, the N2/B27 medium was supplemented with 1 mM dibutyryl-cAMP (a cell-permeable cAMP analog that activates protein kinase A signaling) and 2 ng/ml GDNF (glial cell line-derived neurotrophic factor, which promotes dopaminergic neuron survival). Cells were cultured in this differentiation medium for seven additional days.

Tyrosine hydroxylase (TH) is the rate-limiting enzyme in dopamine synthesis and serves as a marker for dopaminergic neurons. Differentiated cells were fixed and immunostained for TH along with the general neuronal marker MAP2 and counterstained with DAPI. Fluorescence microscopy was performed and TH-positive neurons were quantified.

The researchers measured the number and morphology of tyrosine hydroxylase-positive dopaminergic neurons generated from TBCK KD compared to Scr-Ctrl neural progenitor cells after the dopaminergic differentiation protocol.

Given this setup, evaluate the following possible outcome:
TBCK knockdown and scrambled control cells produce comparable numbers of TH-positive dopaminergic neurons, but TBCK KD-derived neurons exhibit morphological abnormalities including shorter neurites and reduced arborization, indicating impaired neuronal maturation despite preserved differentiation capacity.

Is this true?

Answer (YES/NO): NO